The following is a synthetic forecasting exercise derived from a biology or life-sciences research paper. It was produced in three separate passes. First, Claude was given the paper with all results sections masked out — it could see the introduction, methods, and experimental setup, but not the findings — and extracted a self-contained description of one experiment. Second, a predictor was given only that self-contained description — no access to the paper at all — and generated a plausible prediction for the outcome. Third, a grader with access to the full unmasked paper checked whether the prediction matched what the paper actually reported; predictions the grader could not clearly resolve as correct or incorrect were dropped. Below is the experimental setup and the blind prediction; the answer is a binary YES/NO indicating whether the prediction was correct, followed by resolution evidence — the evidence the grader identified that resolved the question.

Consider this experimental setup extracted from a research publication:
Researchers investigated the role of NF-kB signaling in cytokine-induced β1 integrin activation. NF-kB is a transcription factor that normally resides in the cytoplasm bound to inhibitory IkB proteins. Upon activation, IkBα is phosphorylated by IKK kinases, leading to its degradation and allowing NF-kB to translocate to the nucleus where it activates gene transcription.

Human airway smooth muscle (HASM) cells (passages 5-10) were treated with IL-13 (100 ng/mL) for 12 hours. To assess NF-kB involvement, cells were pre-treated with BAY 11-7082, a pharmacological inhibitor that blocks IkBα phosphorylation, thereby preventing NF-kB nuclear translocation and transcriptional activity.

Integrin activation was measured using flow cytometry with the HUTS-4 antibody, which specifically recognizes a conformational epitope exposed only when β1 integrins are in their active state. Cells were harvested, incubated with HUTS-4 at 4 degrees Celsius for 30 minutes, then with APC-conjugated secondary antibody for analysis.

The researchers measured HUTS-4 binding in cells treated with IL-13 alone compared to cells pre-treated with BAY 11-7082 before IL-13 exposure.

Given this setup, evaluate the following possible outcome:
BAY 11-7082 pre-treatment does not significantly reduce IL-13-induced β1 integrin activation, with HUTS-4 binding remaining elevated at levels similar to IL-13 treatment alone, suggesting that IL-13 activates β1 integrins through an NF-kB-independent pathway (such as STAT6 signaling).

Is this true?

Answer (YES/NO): NO